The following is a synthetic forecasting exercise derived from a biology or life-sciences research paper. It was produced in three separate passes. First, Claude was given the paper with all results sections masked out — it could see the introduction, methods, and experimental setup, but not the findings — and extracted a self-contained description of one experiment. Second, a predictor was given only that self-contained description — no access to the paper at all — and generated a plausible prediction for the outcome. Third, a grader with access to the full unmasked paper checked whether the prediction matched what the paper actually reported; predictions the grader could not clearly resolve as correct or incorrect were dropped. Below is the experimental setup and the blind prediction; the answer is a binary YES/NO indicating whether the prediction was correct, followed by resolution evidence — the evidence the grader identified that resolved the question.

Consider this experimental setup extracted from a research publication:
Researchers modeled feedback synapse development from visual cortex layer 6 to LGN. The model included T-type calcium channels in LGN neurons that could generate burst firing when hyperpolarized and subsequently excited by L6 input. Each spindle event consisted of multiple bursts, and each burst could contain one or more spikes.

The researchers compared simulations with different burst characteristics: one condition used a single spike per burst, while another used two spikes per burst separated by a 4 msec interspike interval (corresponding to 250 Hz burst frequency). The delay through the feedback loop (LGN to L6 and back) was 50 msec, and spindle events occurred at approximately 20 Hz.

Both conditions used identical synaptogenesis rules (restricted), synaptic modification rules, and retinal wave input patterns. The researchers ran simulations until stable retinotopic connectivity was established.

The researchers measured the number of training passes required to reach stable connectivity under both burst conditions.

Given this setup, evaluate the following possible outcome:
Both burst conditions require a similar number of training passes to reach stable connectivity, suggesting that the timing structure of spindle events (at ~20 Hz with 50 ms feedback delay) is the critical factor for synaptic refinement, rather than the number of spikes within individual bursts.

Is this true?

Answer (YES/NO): NO